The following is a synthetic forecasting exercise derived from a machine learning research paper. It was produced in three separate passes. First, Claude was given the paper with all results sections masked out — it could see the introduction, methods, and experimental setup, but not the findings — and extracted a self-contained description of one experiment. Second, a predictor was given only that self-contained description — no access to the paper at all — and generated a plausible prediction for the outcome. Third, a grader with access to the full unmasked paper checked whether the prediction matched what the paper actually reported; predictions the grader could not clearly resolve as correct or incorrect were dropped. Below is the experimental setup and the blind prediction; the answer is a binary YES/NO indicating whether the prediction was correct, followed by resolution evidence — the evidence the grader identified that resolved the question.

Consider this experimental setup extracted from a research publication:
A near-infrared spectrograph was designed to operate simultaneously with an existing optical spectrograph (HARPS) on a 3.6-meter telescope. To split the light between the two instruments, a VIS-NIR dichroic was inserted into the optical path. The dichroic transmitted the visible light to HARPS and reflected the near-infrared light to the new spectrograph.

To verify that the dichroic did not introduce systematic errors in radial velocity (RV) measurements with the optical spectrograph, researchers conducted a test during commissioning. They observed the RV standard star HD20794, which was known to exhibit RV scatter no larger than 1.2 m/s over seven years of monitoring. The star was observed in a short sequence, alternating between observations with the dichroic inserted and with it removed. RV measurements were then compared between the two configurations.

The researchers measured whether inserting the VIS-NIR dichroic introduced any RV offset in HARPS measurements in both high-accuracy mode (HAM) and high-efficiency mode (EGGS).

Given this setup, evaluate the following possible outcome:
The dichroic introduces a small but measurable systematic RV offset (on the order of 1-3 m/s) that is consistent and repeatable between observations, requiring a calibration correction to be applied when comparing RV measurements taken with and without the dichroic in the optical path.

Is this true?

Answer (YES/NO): NO